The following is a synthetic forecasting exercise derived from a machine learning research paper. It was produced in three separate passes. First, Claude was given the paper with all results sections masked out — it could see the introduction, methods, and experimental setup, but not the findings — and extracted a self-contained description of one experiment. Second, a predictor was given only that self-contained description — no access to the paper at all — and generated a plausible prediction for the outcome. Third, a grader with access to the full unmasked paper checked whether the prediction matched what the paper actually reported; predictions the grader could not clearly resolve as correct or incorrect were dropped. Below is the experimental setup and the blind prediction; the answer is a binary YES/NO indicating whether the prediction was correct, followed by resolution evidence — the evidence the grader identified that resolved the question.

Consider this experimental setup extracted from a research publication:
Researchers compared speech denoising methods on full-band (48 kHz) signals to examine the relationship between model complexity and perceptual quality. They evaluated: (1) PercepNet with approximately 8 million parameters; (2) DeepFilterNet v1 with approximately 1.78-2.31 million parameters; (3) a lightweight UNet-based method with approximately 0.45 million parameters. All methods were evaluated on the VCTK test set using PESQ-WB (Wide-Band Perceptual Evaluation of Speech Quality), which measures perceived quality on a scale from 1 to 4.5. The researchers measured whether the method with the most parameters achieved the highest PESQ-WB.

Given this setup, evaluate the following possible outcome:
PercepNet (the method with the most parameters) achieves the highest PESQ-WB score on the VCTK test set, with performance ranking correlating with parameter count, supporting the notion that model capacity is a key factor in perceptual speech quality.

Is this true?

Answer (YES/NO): NO